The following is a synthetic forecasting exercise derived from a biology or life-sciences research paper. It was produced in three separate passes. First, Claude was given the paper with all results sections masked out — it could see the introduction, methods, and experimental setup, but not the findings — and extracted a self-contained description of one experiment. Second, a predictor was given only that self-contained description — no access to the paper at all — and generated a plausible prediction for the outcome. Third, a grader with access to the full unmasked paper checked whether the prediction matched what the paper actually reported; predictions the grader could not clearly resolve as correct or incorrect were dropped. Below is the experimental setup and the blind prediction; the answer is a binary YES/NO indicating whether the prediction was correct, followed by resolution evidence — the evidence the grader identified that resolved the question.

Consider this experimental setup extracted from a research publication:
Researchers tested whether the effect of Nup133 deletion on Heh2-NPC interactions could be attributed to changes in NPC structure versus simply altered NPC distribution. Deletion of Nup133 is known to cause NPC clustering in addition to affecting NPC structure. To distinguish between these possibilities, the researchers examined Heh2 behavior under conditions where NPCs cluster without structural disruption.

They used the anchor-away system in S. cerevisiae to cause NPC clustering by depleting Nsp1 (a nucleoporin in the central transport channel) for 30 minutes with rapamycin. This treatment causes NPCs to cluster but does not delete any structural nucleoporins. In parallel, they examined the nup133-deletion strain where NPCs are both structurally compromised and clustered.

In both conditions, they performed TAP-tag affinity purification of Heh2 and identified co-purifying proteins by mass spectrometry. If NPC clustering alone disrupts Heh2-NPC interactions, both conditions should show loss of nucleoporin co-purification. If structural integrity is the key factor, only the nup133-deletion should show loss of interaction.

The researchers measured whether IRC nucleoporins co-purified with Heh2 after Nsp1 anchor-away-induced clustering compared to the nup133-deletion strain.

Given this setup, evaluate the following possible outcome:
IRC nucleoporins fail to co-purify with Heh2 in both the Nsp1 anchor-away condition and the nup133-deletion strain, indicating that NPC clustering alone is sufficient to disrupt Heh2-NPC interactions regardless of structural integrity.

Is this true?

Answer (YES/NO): NO